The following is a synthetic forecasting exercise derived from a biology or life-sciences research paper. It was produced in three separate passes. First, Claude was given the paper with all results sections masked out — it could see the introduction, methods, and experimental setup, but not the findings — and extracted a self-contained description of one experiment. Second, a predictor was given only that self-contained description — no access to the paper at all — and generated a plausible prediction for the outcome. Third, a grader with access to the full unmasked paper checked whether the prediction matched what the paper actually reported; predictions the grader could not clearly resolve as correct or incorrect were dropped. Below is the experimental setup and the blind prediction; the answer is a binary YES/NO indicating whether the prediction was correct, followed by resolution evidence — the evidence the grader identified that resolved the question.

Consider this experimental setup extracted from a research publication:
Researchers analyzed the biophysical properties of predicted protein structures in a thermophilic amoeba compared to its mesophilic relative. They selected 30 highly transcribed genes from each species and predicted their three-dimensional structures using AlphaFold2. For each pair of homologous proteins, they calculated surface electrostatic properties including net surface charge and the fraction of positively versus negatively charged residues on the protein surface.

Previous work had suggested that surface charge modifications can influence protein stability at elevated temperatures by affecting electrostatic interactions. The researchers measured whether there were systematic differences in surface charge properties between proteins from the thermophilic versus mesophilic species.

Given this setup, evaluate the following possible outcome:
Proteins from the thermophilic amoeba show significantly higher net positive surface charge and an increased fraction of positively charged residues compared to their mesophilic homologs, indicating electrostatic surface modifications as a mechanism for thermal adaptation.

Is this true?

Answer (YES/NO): YES